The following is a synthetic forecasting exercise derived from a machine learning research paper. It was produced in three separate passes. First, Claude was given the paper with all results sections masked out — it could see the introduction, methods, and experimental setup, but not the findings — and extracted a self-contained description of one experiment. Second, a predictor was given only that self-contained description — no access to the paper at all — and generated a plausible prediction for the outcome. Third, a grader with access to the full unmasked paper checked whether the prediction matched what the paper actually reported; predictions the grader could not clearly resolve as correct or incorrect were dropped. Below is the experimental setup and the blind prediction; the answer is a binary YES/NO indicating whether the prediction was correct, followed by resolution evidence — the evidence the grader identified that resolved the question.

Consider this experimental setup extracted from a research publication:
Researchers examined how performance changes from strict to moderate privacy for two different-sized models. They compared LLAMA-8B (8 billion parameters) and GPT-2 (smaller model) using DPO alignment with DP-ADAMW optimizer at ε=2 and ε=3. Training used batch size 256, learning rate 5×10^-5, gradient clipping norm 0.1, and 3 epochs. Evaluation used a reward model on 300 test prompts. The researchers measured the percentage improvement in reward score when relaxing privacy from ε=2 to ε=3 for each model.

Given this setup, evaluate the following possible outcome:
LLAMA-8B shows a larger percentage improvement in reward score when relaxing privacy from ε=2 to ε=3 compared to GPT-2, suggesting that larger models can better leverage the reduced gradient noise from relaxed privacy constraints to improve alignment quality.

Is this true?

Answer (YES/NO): NO